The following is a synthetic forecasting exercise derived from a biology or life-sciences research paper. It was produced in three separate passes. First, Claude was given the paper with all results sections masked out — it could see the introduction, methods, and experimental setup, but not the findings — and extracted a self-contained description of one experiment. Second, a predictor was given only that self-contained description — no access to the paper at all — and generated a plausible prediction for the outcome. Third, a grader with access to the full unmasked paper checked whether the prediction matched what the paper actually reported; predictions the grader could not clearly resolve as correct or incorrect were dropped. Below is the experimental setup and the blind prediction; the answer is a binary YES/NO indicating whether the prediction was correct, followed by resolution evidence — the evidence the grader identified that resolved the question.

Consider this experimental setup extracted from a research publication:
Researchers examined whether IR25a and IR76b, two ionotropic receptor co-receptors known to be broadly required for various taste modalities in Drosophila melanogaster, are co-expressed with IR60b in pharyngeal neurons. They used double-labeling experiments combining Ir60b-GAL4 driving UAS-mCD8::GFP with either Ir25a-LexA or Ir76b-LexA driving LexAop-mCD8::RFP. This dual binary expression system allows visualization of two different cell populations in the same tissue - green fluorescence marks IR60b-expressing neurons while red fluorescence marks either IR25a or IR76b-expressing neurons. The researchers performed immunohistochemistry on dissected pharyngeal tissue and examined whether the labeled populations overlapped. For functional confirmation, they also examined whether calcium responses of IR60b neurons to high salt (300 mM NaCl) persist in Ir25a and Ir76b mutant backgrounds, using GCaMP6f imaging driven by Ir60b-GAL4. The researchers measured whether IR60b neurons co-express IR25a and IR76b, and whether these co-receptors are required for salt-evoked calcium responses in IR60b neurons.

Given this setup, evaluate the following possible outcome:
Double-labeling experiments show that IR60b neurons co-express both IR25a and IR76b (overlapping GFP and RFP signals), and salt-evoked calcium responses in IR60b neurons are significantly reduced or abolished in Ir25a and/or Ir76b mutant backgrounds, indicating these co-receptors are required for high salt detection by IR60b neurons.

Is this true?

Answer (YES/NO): YES